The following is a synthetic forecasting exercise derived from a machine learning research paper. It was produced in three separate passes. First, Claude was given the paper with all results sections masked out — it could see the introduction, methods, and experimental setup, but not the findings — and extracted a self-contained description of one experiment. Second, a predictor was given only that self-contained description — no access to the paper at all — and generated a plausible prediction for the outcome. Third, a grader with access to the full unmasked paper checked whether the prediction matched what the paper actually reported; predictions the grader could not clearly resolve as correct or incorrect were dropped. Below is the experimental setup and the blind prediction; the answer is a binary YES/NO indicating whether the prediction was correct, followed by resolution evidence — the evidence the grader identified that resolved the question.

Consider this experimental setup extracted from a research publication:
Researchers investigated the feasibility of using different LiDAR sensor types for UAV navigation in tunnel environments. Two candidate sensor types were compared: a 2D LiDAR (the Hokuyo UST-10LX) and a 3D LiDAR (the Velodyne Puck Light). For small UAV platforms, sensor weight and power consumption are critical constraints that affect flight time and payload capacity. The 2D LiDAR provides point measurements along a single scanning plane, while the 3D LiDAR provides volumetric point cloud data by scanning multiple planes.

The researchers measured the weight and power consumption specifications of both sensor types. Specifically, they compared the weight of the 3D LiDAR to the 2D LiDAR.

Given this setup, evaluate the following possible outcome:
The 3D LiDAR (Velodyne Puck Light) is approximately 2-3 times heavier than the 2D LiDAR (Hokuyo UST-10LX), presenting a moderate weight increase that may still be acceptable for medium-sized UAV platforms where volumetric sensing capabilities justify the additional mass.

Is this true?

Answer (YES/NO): NO